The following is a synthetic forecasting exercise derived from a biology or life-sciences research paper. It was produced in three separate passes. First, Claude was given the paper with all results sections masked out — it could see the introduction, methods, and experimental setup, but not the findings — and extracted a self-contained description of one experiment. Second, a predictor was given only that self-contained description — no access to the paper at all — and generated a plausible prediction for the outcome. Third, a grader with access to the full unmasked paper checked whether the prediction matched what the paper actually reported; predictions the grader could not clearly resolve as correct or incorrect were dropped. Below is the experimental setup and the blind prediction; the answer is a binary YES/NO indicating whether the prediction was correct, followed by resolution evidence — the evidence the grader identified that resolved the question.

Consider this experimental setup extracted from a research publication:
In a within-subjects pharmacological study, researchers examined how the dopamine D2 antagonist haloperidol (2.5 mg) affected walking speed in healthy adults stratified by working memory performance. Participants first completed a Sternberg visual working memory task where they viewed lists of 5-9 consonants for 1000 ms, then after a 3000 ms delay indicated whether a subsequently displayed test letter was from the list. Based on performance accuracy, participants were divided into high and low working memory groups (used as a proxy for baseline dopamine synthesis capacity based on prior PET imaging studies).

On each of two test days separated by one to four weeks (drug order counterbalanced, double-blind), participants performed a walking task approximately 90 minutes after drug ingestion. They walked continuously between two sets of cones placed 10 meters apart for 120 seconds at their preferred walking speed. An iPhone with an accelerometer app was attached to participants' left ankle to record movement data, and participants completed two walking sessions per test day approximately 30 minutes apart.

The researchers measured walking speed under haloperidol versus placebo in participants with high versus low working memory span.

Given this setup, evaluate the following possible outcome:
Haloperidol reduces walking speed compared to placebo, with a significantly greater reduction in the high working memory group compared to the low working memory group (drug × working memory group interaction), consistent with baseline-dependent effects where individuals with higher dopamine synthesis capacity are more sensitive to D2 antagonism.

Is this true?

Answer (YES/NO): NO